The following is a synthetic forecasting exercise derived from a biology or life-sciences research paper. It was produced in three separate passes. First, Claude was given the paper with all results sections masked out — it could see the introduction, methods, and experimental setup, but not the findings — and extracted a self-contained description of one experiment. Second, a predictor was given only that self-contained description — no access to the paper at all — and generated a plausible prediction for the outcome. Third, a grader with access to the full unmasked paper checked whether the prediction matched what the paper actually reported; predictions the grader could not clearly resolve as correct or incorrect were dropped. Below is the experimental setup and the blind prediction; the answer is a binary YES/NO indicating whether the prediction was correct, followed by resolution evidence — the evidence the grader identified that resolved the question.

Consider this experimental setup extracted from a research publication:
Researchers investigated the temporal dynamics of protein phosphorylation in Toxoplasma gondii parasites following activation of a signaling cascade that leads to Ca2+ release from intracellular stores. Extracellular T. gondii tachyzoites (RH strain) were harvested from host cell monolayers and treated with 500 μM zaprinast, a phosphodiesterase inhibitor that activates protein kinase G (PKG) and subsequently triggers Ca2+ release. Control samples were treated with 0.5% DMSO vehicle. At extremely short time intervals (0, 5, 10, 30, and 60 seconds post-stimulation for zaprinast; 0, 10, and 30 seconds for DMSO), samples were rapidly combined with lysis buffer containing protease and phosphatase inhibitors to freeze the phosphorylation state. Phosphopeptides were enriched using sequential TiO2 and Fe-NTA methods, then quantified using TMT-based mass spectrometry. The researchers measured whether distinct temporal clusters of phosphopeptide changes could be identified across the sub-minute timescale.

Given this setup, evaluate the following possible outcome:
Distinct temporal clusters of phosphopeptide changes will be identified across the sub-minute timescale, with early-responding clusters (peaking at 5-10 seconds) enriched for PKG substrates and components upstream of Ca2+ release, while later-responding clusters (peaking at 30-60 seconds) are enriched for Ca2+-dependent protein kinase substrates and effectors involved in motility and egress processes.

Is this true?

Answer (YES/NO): YES